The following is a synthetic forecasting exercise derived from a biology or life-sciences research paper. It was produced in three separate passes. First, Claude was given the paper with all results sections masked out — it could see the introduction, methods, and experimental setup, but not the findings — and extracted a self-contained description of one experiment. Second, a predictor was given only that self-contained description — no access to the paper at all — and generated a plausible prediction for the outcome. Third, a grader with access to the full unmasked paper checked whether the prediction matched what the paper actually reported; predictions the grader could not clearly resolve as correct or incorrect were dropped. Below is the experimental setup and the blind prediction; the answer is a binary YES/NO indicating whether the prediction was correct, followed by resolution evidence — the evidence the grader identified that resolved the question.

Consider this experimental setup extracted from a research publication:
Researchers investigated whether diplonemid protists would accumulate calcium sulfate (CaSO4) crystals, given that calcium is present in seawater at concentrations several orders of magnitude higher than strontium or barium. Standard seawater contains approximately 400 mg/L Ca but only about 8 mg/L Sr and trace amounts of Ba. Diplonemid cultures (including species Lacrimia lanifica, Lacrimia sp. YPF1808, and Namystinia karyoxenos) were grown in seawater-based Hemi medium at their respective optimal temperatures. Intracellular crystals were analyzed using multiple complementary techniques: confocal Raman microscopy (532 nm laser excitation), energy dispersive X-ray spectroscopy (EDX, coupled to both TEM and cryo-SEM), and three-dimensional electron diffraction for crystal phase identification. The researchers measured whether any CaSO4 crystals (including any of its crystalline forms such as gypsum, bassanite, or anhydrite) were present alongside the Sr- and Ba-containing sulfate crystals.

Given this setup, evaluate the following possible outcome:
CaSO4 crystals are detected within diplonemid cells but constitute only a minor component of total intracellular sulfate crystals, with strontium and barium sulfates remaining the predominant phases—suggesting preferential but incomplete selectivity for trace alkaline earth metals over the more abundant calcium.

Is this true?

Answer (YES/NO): NO